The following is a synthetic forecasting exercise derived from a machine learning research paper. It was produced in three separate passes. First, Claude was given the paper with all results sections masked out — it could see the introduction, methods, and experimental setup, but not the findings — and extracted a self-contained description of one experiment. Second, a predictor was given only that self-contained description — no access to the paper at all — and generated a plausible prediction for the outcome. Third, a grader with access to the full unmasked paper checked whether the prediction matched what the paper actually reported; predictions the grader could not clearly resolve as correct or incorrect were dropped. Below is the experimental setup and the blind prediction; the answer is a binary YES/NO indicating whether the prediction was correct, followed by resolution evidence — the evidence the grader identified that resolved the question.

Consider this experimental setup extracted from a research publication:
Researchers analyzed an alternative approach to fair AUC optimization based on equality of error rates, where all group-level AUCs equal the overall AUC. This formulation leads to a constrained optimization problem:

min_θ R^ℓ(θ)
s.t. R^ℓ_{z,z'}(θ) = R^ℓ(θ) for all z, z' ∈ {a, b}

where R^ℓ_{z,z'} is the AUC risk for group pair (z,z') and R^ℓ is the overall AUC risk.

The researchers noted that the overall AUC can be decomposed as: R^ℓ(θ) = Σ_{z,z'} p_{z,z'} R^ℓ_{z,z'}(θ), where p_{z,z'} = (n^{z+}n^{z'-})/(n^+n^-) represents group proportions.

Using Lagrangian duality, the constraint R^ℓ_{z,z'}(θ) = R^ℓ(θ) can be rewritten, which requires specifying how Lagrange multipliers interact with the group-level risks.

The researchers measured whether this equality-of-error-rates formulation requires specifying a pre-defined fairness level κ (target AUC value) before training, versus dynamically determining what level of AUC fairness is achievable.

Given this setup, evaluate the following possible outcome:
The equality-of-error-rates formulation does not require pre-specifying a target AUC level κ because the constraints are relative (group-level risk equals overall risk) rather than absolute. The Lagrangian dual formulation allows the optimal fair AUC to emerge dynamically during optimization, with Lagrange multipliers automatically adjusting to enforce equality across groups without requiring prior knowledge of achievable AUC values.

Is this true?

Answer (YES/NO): YES